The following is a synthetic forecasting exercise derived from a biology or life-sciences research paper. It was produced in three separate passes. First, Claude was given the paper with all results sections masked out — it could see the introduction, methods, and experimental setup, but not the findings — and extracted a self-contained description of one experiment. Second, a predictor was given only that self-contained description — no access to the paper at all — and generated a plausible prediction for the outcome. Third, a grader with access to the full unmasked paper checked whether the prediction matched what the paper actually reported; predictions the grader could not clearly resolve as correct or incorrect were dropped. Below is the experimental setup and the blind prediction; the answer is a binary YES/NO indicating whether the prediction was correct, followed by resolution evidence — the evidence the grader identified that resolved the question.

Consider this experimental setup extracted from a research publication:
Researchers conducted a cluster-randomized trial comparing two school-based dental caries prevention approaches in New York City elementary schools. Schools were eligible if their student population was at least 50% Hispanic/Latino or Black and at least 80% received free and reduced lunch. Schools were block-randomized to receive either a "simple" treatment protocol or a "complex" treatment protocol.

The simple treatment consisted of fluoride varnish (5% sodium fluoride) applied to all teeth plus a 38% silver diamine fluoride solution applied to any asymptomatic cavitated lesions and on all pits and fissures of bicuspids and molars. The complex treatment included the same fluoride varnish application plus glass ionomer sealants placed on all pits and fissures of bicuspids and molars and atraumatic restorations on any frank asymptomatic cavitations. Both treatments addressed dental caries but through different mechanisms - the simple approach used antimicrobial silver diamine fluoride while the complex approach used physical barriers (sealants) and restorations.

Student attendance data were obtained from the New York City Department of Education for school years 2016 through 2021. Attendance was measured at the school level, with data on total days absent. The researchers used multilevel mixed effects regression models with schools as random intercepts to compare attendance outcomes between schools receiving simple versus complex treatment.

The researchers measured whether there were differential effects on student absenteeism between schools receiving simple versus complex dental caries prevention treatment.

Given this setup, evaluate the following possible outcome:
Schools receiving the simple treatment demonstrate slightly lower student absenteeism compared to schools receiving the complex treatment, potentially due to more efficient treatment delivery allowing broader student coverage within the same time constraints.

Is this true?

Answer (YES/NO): NO